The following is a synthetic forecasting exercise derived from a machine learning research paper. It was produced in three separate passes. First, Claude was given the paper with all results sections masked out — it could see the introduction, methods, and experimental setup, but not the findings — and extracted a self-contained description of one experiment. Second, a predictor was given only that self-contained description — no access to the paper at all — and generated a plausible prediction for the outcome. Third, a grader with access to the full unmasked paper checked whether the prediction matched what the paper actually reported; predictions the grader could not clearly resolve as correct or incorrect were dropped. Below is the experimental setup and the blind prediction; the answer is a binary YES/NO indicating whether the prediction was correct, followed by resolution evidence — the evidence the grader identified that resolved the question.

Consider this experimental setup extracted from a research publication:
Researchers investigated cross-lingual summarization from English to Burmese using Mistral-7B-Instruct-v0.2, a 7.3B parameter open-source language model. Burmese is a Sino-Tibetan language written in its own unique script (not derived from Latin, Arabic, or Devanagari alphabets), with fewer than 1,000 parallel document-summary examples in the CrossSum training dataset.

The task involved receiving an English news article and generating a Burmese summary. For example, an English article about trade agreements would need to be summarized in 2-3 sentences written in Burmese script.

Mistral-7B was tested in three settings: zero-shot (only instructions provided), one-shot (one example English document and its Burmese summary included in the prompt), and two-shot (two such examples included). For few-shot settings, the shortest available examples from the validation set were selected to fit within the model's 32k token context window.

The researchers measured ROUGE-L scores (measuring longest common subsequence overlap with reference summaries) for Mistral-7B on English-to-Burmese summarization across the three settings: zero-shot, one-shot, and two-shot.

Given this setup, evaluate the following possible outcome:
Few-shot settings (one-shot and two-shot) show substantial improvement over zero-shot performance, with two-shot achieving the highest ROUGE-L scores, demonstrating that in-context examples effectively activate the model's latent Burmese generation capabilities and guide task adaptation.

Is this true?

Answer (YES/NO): NO